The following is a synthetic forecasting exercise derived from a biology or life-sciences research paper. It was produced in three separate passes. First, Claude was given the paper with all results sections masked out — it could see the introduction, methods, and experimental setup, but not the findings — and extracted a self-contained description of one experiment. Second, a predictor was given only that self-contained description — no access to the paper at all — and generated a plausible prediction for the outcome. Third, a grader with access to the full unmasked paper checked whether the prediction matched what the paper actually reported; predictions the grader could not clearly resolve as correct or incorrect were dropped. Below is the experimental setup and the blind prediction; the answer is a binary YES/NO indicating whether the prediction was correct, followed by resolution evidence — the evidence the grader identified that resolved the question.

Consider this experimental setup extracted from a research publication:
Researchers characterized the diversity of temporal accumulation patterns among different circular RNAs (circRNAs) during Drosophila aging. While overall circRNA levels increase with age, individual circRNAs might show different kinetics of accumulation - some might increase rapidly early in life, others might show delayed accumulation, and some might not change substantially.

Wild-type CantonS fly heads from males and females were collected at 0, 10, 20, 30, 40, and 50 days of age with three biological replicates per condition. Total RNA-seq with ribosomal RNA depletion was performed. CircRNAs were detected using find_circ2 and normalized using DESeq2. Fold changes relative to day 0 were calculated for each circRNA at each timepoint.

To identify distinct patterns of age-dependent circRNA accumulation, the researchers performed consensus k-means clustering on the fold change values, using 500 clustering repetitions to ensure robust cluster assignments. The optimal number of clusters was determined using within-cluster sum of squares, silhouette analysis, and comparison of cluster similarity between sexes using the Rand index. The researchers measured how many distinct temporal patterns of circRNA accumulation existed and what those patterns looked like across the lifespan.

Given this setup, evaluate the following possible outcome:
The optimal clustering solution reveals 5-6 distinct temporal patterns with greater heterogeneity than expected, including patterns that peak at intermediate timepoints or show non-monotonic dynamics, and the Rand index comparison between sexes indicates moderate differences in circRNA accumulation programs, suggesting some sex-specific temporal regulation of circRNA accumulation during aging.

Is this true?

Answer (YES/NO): NO